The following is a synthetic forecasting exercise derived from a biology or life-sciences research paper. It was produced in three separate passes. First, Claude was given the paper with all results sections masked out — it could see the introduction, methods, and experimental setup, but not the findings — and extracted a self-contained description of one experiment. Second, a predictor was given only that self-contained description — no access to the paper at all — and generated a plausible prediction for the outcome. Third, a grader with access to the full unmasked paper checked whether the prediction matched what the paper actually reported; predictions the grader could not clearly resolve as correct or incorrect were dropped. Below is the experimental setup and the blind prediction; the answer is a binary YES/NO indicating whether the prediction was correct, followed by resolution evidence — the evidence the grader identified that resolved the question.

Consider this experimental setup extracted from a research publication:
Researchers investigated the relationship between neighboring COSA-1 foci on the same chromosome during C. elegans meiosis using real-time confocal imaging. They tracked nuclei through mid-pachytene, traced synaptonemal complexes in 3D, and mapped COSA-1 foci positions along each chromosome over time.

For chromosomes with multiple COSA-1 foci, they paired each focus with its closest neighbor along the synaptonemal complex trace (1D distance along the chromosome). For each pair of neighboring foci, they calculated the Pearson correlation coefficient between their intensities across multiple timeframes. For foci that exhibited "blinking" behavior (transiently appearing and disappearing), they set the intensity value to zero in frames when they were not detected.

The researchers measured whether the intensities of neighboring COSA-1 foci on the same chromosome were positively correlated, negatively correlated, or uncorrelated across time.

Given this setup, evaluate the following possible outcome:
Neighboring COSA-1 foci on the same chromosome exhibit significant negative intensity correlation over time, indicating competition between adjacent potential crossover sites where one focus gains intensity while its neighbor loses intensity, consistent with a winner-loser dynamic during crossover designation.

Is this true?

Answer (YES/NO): NO